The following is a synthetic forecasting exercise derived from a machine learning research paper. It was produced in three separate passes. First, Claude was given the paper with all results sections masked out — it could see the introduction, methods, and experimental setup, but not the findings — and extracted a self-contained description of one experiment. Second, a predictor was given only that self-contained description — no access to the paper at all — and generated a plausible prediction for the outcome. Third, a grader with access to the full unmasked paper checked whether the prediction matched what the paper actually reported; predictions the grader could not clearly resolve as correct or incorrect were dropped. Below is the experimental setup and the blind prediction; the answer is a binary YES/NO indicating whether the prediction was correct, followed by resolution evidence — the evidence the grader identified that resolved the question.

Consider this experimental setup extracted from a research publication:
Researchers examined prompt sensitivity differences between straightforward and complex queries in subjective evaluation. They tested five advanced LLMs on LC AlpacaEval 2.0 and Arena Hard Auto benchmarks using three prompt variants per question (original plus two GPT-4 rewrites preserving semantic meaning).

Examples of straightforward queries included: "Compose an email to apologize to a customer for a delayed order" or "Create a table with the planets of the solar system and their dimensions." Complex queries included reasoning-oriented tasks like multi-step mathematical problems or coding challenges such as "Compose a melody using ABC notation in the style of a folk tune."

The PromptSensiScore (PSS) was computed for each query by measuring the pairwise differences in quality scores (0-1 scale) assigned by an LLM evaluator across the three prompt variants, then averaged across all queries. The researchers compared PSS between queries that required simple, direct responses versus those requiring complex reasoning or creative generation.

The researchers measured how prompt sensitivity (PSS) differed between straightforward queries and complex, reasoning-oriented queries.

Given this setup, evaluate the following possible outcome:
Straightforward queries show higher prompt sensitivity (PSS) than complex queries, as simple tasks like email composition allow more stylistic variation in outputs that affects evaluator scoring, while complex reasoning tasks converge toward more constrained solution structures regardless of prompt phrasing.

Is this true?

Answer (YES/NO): NO